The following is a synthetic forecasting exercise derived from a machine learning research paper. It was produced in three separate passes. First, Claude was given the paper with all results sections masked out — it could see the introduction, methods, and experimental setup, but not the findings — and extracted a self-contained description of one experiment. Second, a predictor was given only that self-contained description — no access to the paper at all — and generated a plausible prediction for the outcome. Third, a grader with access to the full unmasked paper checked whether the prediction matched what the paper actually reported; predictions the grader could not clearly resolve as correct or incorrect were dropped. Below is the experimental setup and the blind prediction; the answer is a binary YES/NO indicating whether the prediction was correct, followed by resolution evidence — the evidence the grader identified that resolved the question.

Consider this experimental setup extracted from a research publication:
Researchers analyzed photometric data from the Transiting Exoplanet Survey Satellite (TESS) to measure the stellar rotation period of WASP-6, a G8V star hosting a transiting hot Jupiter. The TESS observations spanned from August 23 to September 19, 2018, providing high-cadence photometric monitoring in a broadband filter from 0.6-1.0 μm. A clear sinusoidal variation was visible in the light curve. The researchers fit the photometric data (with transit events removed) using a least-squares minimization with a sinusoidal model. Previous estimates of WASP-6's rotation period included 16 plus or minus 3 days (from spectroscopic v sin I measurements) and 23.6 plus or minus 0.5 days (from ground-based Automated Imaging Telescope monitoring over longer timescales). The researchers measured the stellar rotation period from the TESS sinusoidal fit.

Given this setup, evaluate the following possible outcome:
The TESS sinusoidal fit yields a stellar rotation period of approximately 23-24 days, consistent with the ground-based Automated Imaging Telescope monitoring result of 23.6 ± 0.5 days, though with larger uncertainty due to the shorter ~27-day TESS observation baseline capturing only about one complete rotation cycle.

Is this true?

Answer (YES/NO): NO